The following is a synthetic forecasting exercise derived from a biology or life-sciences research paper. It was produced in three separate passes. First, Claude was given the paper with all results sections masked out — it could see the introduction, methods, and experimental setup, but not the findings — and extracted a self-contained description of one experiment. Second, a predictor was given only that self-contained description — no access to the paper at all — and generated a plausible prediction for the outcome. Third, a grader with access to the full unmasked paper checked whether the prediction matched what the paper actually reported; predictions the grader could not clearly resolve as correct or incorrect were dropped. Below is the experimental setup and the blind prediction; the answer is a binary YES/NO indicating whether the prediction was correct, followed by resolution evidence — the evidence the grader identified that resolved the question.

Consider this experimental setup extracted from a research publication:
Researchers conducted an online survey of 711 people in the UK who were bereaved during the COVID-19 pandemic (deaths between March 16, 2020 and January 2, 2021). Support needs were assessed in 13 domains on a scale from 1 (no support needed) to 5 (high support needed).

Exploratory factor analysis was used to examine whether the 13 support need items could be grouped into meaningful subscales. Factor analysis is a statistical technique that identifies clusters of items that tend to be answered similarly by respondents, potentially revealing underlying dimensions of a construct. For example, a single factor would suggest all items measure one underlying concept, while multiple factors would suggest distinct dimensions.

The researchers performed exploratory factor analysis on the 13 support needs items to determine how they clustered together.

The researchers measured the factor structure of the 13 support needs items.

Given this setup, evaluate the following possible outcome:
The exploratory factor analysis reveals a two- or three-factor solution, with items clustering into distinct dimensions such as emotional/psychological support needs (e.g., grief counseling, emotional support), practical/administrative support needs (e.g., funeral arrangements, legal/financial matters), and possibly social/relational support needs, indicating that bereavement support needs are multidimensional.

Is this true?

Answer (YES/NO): YES